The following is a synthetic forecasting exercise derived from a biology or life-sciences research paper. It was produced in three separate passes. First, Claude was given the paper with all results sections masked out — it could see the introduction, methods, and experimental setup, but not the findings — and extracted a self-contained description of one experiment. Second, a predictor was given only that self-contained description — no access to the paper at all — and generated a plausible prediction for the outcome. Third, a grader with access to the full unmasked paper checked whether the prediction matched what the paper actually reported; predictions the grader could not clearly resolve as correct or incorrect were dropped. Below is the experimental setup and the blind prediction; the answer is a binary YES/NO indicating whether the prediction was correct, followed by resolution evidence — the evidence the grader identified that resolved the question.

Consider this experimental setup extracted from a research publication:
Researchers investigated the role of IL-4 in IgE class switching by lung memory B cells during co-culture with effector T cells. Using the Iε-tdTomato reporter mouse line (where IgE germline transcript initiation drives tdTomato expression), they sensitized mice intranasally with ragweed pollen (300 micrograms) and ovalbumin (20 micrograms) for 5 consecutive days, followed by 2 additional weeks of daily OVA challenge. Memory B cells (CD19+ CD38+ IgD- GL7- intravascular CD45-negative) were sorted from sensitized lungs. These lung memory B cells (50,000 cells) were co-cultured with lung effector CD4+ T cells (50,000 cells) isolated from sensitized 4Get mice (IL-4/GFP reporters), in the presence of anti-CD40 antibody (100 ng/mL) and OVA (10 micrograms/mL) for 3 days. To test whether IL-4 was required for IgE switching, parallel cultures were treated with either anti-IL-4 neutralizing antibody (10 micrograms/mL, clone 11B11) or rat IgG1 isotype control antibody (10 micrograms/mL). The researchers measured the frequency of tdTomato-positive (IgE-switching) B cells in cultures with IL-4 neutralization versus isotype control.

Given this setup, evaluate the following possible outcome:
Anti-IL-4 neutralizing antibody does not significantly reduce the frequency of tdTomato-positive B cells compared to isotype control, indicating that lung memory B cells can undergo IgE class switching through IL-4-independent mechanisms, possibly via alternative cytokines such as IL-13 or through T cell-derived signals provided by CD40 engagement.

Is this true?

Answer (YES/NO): NO